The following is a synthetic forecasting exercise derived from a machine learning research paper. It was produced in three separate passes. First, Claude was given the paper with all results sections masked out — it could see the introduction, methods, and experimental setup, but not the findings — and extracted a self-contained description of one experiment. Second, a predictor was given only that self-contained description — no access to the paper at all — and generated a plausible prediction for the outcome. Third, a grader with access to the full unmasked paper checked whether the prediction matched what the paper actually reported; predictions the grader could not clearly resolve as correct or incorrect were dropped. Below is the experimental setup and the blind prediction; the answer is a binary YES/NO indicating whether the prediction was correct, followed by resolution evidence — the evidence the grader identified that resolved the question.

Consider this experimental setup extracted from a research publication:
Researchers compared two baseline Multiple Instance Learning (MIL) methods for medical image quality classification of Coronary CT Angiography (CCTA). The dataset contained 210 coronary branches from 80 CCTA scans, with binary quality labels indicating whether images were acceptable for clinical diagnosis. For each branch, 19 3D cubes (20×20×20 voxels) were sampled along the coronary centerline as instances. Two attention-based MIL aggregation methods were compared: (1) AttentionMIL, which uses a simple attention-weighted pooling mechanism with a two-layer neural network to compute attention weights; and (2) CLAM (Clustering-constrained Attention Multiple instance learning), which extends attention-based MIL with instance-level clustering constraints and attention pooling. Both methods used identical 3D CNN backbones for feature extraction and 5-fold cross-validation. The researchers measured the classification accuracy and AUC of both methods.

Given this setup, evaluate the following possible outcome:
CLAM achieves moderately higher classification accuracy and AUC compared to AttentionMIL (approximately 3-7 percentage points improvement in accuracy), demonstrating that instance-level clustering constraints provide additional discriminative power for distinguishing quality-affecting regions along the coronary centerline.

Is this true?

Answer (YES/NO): NO